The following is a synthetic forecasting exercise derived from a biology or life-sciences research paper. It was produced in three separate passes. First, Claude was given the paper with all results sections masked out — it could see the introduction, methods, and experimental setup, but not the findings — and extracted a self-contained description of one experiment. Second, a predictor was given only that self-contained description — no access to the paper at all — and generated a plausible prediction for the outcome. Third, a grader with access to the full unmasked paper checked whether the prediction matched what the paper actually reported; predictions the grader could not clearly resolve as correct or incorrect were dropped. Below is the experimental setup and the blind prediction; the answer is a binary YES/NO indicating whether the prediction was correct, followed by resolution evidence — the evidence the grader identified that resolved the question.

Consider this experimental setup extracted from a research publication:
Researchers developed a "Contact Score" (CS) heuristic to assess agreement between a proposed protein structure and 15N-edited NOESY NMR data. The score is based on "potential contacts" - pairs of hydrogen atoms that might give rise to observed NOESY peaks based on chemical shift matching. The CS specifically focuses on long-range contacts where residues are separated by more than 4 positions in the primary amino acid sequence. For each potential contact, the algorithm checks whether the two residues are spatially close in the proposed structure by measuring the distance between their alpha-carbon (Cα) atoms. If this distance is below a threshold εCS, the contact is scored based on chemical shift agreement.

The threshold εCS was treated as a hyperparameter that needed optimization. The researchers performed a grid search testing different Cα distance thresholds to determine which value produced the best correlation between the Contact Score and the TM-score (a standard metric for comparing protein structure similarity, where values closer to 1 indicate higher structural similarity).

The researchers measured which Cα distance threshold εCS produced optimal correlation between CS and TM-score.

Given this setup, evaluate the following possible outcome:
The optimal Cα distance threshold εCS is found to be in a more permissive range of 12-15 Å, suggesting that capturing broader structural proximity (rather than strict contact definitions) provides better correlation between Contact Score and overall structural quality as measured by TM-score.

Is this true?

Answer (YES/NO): YES